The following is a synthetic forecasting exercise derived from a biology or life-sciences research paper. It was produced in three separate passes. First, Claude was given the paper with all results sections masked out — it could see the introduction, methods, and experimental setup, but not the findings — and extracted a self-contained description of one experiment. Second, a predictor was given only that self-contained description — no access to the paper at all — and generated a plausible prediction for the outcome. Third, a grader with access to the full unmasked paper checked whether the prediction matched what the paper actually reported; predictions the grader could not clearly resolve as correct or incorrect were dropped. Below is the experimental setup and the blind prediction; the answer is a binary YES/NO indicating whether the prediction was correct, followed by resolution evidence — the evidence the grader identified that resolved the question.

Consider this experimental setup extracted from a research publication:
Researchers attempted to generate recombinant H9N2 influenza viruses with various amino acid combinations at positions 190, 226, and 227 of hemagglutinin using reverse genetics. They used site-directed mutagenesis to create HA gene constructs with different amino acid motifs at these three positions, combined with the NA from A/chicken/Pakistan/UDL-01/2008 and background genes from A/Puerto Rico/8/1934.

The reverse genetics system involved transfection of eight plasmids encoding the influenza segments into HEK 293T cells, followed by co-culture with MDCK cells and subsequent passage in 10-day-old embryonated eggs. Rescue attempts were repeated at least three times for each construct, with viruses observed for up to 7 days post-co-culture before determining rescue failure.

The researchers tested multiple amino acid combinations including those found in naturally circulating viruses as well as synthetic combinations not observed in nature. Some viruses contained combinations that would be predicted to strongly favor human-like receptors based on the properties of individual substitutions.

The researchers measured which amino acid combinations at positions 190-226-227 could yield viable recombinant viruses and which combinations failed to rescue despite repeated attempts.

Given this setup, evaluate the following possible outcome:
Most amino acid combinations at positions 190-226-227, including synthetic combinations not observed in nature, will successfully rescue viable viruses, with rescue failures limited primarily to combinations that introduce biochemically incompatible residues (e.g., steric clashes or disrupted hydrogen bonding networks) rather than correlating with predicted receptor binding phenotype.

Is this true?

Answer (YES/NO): YES